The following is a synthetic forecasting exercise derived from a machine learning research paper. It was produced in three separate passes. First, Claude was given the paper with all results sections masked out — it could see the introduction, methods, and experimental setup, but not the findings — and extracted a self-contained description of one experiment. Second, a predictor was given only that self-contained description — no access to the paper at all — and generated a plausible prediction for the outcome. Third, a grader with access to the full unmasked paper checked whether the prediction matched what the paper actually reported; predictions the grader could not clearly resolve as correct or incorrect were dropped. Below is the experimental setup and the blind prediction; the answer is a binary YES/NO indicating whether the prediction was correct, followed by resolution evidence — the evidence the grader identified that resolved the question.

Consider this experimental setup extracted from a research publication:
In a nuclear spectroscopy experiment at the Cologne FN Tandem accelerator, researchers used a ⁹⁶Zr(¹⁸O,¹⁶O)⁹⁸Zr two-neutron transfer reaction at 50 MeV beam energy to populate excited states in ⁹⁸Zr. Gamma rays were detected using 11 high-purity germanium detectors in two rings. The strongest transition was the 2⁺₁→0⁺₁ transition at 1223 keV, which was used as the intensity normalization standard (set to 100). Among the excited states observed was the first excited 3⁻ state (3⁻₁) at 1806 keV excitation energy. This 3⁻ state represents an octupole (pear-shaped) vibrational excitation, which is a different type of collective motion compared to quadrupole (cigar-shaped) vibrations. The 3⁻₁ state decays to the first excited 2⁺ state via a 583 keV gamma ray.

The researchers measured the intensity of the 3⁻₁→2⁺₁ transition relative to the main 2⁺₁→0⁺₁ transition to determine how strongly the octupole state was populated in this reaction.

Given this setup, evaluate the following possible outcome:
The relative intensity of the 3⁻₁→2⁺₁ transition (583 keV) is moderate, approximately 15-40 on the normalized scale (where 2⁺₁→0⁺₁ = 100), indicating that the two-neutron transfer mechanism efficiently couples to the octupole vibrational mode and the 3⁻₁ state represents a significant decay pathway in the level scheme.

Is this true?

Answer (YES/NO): YES